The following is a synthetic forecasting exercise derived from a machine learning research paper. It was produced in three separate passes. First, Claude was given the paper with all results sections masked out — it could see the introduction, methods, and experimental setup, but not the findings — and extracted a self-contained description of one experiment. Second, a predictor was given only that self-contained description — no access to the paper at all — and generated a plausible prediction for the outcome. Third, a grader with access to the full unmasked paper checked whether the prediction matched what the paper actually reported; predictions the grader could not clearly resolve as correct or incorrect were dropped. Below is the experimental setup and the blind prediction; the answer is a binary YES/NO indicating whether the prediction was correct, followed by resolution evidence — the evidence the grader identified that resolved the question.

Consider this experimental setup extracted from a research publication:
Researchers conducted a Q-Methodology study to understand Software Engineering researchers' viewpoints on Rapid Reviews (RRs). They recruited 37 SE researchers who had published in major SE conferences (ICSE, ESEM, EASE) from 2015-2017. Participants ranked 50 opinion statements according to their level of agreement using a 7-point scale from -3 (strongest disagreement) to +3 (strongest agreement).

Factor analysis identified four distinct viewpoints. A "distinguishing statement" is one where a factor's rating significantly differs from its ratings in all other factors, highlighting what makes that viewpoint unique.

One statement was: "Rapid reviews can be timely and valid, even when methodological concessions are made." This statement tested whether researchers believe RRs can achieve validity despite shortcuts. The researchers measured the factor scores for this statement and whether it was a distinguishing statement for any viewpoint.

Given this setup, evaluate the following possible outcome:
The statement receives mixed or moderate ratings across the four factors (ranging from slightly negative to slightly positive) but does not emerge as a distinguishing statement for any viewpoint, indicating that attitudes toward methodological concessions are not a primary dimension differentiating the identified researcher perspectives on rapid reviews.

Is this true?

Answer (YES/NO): NO